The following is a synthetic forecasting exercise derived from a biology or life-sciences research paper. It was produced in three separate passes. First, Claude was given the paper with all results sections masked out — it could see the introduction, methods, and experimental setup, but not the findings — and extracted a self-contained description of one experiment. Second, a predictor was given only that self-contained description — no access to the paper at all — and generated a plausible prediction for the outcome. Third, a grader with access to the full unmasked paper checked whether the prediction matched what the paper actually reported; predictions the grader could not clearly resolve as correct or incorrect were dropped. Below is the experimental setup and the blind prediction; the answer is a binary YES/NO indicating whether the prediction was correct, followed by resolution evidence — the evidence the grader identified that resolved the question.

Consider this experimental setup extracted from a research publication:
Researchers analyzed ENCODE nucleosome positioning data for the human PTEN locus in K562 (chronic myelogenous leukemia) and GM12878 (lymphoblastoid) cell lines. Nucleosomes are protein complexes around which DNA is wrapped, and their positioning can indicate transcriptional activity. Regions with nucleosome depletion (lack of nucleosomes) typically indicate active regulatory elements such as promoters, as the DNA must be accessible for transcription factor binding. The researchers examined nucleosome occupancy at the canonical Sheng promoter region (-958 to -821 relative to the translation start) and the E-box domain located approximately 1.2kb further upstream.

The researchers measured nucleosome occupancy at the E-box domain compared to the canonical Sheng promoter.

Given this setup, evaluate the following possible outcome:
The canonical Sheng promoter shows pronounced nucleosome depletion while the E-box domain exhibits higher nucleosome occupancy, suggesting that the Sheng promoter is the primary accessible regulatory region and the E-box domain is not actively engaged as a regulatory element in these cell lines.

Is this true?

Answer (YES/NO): NO